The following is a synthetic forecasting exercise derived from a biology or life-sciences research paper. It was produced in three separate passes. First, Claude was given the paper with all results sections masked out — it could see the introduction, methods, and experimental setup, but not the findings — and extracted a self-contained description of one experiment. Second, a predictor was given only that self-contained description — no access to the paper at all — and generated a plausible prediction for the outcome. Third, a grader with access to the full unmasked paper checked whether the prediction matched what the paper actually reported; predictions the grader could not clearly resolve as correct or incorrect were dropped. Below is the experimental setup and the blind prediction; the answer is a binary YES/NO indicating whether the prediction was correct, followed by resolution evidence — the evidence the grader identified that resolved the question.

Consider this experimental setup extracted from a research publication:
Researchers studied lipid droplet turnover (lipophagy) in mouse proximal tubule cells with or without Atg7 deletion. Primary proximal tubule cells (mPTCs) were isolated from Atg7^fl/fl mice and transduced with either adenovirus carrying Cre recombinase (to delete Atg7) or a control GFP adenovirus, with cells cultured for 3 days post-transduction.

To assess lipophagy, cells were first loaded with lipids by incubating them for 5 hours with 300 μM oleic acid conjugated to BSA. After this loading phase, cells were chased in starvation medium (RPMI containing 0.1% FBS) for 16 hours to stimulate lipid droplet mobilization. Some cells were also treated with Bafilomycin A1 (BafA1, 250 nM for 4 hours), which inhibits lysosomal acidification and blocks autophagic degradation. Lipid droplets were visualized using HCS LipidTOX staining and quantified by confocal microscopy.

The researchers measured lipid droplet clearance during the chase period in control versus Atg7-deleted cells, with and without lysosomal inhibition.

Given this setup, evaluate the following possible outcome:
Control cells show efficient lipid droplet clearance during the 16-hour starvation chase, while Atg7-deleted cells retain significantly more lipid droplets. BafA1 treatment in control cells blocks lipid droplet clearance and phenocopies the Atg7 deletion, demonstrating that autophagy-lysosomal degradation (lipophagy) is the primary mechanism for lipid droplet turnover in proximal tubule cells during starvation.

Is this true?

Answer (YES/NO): YES